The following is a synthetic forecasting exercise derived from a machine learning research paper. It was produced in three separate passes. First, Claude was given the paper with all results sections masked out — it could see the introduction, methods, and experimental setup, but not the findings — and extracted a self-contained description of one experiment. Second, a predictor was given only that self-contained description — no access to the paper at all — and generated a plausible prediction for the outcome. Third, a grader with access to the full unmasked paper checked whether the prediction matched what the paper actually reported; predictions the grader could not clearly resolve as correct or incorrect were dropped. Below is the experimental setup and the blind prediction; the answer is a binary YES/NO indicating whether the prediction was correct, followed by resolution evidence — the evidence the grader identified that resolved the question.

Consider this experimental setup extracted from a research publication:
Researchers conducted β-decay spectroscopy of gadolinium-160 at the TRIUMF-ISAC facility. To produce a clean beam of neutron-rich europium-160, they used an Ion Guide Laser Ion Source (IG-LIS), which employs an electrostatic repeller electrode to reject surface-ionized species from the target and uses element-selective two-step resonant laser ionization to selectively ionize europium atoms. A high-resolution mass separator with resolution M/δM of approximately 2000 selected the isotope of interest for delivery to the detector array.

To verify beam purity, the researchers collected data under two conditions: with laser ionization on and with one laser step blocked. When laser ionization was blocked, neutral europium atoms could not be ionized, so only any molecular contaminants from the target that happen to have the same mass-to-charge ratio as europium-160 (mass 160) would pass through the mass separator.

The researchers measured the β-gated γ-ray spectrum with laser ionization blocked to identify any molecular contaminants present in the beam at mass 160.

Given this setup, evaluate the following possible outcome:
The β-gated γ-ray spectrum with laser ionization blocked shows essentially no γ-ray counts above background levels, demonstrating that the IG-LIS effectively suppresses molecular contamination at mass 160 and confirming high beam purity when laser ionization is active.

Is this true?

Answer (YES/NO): NO